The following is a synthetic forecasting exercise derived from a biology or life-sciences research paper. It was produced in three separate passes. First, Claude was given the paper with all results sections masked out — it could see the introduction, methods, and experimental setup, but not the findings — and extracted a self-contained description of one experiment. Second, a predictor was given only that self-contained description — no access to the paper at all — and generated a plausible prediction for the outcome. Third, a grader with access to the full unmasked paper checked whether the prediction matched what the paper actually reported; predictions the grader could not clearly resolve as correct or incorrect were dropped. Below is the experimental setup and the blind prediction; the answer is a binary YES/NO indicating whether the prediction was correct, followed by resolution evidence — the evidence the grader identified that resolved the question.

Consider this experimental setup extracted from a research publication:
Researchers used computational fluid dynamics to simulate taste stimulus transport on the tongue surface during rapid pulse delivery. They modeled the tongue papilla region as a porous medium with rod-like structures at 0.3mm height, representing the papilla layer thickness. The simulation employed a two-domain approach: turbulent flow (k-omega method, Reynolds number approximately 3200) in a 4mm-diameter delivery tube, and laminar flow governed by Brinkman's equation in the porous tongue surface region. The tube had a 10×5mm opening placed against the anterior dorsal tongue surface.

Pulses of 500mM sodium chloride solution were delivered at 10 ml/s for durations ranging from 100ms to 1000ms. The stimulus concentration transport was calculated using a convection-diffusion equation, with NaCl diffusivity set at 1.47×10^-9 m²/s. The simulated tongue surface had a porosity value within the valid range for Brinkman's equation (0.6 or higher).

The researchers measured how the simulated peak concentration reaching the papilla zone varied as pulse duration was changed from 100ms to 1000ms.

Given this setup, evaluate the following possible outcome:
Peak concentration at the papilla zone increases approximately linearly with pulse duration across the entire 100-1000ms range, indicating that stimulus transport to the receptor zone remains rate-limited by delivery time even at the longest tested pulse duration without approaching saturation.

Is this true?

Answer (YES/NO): NO